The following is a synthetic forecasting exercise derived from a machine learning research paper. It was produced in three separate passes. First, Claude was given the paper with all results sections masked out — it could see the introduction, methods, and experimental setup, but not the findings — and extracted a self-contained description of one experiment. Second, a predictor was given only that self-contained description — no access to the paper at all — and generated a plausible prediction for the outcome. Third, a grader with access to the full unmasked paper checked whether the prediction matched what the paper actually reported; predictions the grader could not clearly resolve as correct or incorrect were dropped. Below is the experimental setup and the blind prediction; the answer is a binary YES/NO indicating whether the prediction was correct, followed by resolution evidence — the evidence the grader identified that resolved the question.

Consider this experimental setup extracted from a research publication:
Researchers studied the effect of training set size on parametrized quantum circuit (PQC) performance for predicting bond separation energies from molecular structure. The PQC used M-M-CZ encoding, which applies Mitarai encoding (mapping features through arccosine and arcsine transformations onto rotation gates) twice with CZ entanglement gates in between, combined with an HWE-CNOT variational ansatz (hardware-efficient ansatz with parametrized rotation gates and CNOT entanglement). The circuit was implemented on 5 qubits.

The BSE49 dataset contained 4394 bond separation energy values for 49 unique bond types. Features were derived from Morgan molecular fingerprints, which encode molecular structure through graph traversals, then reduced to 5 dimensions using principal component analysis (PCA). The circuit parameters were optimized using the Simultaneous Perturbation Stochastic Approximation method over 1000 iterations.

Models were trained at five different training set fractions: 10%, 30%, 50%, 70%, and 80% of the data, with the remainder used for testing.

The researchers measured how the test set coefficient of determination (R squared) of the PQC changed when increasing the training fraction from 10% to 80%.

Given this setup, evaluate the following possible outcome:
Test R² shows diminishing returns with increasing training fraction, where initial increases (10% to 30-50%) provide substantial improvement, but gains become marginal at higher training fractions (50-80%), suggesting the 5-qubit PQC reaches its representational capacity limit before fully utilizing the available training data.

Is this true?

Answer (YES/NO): NO